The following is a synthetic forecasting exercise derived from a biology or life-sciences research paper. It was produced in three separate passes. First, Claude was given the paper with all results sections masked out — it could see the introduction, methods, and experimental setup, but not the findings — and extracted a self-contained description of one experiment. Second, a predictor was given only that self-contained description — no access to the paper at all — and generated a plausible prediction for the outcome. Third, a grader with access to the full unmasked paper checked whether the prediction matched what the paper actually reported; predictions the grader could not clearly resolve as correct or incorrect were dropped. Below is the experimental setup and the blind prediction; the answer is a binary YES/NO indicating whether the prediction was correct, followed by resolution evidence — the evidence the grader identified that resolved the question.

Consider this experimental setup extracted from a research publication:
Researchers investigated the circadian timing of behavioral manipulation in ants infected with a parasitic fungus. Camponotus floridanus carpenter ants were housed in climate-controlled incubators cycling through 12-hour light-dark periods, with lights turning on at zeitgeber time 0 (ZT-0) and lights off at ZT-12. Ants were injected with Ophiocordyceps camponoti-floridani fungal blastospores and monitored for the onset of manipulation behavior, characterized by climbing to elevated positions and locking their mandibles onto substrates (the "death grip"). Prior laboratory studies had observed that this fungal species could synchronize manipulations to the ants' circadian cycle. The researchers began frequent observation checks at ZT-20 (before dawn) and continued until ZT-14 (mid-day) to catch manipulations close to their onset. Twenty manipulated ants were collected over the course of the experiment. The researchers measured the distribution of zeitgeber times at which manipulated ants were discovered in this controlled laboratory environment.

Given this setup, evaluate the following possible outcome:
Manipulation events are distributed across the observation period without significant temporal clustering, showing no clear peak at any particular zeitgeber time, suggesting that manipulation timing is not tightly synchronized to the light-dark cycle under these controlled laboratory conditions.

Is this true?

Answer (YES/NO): NO